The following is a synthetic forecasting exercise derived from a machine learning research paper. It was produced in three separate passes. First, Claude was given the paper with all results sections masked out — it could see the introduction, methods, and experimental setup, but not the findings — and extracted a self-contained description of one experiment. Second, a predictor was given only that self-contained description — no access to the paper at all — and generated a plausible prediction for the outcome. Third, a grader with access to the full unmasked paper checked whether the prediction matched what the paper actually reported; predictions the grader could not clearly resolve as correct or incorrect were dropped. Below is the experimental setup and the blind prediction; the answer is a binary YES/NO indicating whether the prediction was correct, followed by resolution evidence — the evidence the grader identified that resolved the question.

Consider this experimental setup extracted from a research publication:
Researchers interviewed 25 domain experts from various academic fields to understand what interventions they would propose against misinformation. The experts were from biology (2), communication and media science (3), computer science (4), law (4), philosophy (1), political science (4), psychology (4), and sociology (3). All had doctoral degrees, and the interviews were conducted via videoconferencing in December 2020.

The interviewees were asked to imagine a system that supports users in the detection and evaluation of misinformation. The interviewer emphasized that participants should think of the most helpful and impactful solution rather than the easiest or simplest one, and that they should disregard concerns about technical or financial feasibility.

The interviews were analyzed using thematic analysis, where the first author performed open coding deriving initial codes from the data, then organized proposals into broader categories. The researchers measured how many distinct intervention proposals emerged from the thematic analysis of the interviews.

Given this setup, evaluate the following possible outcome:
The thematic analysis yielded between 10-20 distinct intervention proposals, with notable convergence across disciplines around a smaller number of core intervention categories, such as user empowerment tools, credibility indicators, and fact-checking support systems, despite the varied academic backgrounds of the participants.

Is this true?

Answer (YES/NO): NO